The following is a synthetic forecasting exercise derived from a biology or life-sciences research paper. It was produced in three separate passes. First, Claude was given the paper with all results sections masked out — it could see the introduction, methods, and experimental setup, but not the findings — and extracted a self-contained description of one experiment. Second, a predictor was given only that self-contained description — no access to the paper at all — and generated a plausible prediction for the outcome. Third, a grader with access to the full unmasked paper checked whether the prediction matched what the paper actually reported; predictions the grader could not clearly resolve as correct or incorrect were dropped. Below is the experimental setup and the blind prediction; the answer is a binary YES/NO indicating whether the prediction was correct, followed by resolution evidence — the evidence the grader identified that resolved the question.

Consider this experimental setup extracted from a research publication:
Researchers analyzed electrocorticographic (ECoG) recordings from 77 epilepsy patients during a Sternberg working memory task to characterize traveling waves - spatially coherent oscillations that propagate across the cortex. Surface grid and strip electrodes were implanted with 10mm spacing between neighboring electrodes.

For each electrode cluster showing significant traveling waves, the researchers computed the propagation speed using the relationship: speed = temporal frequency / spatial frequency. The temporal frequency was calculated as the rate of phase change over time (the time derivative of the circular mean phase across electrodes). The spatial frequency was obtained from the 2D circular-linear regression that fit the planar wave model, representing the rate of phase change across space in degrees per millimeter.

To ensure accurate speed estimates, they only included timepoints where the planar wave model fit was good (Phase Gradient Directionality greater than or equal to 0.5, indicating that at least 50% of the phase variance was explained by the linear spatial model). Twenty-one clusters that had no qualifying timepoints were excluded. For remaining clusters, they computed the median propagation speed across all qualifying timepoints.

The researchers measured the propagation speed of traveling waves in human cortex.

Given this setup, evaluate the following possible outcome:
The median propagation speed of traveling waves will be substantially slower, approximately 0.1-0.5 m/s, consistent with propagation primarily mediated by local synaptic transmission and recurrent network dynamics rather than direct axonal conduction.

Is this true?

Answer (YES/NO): YES